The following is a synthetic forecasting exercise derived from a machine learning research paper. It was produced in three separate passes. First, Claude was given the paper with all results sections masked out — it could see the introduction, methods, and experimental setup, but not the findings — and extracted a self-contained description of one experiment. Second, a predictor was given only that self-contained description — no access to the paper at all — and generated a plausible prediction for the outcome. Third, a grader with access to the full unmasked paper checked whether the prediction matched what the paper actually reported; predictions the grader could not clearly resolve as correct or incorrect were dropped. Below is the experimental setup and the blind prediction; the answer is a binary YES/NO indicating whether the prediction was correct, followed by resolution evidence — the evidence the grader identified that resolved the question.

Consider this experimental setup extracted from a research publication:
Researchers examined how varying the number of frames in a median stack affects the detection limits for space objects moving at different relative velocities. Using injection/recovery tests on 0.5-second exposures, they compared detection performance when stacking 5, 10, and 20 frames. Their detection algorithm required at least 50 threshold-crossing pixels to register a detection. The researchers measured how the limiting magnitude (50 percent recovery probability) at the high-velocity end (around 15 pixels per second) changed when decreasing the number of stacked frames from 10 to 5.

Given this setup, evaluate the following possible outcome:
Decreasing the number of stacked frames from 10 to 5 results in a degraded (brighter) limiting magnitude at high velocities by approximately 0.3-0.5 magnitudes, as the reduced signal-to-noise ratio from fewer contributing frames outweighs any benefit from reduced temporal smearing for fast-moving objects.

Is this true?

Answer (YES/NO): NO